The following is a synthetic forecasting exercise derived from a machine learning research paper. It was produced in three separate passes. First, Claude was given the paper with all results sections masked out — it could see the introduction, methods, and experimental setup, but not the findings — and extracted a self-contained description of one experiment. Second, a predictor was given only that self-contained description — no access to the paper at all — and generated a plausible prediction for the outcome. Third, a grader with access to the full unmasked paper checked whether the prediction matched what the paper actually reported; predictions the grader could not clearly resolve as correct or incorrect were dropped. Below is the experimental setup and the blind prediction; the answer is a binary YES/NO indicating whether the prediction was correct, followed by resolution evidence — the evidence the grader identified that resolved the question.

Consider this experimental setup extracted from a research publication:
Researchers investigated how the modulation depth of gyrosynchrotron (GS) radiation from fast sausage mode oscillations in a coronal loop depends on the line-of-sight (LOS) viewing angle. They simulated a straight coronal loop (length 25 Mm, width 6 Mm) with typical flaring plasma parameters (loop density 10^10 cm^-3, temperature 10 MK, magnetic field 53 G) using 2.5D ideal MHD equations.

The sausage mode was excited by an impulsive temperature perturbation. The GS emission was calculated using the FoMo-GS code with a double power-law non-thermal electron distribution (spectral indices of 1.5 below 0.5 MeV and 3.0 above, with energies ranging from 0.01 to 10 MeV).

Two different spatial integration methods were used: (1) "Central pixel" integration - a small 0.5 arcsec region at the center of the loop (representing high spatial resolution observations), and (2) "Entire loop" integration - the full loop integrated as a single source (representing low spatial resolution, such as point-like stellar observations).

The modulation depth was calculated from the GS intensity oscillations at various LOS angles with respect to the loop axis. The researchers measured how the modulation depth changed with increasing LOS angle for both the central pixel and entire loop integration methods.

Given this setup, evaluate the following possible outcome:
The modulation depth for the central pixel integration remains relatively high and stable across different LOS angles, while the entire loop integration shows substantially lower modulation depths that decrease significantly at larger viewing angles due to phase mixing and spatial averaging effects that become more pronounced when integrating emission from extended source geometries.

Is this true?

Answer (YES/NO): NO